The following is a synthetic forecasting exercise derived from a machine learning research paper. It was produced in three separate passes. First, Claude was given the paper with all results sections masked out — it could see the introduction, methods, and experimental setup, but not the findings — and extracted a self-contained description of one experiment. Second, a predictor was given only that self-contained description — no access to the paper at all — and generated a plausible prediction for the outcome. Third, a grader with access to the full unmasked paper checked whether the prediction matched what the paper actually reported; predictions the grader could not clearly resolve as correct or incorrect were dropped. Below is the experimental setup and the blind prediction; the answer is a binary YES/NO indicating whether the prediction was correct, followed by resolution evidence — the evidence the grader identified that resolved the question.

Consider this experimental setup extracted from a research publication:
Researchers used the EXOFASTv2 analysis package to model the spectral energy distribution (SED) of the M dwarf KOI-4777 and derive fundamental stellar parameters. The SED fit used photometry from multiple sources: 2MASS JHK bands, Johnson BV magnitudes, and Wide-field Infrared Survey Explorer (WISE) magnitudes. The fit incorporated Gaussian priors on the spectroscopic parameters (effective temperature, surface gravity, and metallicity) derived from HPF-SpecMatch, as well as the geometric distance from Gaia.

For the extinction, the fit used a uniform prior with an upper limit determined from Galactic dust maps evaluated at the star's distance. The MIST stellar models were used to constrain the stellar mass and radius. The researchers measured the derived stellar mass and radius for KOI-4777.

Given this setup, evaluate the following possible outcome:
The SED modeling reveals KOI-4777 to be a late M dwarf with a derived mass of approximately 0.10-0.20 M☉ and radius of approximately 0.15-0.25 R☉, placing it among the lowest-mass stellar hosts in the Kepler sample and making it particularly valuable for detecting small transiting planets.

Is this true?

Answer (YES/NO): NO